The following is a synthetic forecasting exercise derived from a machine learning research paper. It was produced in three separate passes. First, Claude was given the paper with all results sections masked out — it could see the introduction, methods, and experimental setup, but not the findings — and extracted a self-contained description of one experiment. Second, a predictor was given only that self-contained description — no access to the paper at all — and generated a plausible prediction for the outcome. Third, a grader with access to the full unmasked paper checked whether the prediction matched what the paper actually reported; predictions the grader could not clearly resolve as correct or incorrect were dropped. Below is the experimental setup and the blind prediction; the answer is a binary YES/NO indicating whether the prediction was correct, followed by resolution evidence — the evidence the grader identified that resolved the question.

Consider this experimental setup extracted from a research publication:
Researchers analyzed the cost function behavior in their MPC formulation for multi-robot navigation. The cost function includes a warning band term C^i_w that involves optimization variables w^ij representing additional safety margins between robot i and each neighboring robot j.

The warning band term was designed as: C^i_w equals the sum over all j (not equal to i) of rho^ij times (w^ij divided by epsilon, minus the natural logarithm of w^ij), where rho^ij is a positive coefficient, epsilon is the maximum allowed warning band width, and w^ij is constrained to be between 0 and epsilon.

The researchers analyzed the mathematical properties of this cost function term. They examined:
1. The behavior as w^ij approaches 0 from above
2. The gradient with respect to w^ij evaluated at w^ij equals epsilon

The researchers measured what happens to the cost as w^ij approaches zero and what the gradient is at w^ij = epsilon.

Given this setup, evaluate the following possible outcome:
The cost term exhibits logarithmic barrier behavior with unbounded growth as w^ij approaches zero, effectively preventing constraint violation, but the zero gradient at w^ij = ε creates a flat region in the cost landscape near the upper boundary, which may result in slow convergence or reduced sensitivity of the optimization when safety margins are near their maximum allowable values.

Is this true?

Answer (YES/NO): NO